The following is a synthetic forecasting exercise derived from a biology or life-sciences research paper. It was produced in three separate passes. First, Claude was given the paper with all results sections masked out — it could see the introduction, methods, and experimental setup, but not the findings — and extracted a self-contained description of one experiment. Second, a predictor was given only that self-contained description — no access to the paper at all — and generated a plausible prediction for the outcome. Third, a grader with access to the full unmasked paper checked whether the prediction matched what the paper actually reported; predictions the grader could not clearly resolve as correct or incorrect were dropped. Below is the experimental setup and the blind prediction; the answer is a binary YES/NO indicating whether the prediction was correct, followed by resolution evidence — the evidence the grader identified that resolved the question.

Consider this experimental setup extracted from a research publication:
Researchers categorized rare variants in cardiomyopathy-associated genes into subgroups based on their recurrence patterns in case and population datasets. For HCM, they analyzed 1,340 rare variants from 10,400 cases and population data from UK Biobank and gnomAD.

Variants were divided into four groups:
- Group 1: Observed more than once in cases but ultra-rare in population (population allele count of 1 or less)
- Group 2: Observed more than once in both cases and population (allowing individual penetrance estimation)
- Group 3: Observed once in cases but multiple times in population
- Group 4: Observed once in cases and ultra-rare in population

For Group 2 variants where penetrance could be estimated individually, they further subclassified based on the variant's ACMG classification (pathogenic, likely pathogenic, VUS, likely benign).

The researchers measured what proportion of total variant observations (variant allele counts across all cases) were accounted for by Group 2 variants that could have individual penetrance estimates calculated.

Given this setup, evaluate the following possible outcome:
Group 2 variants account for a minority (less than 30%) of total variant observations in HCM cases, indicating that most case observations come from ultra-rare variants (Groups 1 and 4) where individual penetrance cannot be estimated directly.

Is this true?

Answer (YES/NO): NO